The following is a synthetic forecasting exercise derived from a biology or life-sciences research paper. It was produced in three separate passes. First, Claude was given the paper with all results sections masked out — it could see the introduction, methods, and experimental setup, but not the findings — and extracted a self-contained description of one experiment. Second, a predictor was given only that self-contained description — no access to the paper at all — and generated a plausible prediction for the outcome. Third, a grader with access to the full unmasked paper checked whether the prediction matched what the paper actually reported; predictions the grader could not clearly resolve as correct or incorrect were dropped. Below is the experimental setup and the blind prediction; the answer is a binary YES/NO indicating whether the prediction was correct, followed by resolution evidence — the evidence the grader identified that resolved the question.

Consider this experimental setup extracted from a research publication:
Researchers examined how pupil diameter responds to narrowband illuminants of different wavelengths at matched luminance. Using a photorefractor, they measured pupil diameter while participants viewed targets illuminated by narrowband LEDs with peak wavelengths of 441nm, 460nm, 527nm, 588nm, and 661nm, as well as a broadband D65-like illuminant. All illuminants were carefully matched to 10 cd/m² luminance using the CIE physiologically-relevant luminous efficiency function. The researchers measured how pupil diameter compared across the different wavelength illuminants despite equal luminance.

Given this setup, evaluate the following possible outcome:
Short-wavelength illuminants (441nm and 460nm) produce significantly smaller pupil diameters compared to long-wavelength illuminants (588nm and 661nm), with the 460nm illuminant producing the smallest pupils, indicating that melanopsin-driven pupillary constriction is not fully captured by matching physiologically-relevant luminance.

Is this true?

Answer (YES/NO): NO